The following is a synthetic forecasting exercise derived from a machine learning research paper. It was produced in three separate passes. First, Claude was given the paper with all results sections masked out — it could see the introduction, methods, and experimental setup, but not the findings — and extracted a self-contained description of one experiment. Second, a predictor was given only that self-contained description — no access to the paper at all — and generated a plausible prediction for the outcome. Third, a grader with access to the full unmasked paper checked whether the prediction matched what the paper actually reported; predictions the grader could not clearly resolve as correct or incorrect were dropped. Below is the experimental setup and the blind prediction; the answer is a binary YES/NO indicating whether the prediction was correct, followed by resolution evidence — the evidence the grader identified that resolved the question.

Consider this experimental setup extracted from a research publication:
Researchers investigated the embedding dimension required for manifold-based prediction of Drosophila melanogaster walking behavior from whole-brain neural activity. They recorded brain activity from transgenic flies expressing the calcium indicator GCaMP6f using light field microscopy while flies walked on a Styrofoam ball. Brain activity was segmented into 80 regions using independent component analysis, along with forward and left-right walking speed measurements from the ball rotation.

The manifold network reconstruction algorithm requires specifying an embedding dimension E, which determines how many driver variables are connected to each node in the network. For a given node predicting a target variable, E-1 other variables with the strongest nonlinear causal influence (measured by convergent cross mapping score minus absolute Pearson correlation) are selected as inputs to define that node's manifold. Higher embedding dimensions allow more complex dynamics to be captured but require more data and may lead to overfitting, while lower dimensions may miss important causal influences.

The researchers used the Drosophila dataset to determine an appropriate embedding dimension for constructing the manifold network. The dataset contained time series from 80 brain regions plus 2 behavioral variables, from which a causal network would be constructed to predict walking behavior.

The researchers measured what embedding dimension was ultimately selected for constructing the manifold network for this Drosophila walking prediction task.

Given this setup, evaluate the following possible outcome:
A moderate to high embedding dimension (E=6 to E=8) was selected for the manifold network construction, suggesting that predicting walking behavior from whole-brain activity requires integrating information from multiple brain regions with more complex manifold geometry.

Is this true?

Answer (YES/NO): NO